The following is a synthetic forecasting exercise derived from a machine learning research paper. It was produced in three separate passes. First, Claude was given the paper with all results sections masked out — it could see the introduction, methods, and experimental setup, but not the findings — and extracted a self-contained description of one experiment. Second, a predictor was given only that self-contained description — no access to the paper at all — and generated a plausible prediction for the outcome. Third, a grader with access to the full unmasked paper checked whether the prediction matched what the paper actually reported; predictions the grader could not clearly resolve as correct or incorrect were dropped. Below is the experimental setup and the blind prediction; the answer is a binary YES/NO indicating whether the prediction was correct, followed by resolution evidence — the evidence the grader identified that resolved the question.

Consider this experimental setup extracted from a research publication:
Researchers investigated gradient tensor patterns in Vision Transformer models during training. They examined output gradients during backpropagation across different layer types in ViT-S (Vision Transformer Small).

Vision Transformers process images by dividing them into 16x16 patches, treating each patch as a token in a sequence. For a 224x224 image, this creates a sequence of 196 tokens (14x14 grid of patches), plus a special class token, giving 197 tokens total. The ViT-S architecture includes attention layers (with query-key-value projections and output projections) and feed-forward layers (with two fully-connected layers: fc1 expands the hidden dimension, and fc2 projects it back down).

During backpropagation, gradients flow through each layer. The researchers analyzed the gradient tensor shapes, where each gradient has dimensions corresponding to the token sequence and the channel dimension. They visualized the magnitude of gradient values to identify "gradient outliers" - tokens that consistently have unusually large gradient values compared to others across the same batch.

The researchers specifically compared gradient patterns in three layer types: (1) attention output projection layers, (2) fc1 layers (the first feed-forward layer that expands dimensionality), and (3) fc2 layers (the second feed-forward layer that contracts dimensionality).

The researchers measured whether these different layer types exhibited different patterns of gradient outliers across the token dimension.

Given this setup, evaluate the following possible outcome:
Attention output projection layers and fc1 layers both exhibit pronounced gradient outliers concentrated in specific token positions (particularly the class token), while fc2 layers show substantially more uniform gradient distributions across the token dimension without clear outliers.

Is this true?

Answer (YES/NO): NO